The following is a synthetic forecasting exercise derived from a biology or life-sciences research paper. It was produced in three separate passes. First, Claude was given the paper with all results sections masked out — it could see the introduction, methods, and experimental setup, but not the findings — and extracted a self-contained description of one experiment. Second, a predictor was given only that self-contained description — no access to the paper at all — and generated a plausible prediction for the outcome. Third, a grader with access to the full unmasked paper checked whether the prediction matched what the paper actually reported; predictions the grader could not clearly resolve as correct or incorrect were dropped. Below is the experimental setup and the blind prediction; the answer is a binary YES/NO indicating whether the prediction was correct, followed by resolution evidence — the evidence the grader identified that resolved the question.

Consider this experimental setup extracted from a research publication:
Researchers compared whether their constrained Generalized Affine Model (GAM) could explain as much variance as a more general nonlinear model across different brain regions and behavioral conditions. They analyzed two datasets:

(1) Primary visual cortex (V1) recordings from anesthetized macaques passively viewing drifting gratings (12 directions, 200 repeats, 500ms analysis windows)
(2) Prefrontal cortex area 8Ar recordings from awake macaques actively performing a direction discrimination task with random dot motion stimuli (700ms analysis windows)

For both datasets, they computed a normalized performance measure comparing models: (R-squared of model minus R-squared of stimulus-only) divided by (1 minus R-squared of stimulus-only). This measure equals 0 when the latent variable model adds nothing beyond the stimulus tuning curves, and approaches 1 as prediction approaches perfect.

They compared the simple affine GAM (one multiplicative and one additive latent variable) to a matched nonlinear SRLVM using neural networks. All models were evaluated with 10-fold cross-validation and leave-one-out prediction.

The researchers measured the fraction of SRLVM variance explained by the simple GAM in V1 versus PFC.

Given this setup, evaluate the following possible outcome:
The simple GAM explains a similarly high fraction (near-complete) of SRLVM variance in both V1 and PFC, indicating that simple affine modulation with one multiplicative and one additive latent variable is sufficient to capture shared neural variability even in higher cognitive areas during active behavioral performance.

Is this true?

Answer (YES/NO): NO